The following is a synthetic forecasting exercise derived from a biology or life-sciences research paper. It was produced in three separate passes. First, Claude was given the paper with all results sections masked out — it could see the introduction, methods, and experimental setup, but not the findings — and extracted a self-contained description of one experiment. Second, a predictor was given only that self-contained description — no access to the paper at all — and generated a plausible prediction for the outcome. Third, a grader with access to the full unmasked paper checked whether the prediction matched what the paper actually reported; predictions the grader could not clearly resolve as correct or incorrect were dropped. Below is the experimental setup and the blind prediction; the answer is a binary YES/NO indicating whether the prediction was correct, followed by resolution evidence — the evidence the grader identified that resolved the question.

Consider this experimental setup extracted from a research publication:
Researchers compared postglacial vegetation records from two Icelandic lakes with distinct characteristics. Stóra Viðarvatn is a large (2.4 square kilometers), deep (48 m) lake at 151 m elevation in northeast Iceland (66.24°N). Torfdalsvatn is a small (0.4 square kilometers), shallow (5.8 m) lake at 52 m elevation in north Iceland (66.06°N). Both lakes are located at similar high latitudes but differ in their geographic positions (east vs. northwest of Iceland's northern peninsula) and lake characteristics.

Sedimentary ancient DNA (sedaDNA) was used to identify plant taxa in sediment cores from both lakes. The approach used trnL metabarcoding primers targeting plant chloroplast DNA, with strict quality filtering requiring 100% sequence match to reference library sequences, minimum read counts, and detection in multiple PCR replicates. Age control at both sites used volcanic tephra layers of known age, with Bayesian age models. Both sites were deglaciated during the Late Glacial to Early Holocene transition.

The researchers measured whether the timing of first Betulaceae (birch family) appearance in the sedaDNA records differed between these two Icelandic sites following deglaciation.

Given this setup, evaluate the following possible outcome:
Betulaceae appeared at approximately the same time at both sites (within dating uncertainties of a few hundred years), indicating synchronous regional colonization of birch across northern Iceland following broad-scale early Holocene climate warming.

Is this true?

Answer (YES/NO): NO